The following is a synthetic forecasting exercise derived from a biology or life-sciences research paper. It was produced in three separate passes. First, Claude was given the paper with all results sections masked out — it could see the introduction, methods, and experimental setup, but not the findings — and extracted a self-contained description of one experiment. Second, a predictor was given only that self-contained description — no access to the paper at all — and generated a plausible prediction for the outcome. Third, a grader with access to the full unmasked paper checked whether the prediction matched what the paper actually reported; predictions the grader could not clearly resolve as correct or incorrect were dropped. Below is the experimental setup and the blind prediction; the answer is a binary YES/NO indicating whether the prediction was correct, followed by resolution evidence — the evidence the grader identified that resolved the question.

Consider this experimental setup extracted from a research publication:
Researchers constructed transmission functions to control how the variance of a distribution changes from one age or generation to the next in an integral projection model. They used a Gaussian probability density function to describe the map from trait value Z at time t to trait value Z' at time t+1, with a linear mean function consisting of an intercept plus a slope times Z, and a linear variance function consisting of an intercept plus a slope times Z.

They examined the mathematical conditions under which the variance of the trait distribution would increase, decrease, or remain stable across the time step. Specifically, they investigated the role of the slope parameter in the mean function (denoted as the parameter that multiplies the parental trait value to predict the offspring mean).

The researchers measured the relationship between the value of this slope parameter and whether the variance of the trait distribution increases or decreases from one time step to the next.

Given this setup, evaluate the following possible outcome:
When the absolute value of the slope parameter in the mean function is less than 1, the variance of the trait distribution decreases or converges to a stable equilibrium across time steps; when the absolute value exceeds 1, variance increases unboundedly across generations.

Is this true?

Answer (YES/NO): NO